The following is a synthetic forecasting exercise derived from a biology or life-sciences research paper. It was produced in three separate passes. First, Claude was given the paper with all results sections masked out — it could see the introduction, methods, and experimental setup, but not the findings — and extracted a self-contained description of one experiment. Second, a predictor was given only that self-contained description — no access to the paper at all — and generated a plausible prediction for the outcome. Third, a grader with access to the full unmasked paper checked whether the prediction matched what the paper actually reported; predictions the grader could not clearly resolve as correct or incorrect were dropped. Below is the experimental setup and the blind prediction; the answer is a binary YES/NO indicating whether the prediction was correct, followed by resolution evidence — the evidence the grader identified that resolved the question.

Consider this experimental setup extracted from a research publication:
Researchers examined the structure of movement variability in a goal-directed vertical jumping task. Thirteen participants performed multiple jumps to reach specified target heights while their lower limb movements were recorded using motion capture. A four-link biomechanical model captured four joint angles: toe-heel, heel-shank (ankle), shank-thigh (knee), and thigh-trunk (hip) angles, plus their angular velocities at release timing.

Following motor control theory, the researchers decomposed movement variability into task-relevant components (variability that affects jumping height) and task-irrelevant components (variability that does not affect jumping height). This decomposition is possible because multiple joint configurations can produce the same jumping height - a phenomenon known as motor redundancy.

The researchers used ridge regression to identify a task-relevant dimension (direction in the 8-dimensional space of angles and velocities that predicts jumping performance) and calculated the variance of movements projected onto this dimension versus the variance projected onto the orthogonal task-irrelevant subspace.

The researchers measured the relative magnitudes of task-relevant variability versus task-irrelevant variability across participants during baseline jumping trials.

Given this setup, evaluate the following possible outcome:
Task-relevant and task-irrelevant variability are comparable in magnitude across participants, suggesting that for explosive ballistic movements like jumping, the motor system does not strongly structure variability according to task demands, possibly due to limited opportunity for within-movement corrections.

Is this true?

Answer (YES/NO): NO